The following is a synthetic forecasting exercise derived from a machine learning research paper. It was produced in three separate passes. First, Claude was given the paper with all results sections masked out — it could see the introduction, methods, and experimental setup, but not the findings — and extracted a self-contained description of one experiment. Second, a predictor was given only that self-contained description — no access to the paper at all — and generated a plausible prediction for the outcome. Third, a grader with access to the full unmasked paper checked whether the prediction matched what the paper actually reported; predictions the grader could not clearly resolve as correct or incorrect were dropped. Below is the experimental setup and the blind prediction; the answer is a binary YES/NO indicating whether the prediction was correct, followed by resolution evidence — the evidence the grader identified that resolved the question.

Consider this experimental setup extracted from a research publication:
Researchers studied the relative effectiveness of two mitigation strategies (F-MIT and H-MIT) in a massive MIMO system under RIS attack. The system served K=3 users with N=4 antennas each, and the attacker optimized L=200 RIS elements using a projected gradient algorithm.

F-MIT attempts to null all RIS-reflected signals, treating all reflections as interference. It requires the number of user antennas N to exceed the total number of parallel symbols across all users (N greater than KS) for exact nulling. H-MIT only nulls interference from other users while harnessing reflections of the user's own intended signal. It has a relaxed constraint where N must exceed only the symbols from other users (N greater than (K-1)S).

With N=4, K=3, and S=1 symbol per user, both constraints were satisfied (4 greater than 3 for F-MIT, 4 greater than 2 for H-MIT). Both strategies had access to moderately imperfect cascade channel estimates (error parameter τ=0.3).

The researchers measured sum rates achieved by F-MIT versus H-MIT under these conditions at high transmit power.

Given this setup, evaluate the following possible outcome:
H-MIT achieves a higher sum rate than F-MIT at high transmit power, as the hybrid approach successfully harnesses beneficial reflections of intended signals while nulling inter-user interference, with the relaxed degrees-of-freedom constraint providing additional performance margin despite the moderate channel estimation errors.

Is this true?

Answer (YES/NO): YES